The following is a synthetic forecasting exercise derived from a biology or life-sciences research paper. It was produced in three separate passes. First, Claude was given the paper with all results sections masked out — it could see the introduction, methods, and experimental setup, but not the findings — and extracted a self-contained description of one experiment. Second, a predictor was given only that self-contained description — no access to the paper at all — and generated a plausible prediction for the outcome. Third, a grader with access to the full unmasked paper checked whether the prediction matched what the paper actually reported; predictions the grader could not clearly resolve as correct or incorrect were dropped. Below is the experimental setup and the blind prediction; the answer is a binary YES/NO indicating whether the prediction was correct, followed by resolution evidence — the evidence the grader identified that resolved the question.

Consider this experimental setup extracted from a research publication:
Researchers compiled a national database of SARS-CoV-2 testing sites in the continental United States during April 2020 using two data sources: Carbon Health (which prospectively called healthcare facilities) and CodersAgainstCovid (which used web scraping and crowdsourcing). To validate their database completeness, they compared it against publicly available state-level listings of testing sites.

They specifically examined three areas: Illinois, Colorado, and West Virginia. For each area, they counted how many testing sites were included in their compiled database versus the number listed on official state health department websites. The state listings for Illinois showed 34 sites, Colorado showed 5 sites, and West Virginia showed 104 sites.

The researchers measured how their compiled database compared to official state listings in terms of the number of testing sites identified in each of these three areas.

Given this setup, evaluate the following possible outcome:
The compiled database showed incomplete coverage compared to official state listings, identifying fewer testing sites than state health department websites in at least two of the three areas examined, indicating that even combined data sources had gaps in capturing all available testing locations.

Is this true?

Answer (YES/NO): NO